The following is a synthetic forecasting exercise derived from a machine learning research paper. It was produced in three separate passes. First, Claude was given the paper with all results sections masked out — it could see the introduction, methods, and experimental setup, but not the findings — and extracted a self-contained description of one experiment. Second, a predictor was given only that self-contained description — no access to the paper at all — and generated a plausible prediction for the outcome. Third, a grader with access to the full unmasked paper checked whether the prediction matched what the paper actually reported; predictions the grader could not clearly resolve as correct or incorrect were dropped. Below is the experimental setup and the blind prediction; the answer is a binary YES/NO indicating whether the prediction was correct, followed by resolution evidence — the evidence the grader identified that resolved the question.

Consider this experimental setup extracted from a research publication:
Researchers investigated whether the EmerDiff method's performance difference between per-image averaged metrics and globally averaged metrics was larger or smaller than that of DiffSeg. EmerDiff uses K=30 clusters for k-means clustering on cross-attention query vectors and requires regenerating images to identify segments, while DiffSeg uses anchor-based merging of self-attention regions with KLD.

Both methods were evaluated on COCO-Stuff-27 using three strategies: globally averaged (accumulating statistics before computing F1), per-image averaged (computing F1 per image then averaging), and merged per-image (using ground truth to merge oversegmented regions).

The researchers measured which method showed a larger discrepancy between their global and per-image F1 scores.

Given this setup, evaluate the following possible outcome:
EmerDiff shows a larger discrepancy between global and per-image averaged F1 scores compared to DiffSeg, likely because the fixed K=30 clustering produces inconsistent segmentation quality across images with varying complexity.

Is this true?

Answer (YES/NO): YES